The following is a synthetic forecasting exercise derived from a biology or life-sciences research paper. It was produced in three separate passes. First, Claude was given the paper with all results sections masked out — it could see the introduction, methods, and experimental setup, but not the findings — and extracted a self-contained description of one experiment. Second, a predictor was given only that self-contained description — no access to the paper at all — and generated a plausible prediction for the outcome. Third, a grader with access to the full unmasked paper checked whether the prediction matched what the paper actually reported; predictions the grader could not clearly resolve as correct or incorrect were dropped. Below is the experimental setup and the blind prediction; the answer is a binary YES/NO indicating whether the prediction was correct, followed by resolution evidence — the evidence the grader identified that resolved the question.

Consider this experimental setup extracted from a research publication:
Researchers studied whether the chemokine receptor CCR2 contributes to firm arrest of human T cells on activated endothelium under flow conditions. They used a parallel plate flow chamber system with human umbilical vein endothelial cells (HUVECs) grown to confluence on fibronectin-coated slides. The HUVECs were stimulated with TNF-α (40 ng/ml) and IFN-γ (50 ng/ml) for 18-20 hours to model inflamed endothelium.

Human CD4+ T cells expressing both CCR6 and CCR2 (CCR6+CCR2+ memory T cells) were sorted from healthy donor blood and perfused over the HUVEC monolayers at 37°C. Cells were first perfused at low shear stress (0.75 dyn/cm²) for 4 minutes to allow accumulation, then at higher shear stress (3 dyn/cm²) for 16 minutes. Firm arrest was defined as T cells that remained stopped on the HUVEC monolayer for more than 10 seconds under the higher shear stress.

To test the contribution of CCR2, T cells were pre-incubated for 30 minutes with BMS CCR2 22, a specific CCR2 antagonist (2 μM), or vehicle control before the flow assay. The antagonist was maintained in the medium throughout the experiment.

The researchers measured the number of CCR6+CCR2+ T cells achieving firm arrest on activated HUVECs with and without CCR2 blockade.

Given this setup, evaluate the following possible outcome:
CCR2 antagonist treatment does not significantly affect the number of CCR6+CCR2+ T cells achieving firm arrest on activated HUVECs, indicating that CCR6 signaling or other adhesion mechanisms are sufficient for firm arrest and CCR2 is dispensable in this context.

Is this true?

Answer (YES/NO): YES